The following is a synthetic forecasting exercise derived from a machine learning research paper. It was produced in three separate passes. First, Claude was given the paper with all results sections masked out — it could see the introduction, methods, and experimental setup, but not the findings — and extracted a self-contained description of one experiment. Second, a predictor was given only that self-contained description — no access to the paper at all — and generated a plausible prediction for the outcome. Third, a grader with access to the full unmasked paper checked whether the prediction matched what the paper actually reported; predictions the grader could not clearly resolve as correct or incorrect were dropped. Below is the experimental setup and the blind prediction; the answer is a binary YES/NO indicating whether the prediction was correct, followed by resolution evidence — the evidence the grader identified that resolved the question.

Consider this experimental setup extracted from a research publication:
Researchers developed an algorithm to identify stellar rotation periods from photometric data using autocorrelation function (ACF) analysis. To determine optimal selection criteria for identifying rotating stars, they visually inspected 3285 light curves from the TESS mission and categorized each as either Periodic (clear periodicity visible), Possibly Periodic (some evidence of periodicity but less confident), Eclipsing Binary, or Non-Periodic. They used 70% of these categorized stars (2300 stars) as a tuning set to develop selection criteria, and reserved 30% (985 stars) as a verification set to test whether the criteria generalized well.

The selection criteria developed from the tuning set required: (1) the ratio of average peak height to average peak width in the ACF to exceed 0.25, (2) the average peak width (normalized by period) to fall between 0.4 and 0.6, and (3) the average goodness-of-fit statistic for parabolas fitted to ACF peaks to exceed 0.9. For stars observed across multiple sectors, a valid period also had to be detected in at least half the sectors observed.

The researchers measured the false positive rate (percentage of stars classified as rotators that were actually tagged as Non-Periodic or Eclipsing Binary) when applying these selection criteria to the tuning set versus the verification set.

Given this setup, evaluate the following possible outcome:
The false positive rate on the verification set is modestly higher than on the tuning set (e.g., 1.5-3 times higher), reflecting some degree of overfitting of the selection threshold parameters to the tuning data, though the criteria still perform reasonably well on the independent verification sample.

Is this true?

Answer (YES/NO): NO